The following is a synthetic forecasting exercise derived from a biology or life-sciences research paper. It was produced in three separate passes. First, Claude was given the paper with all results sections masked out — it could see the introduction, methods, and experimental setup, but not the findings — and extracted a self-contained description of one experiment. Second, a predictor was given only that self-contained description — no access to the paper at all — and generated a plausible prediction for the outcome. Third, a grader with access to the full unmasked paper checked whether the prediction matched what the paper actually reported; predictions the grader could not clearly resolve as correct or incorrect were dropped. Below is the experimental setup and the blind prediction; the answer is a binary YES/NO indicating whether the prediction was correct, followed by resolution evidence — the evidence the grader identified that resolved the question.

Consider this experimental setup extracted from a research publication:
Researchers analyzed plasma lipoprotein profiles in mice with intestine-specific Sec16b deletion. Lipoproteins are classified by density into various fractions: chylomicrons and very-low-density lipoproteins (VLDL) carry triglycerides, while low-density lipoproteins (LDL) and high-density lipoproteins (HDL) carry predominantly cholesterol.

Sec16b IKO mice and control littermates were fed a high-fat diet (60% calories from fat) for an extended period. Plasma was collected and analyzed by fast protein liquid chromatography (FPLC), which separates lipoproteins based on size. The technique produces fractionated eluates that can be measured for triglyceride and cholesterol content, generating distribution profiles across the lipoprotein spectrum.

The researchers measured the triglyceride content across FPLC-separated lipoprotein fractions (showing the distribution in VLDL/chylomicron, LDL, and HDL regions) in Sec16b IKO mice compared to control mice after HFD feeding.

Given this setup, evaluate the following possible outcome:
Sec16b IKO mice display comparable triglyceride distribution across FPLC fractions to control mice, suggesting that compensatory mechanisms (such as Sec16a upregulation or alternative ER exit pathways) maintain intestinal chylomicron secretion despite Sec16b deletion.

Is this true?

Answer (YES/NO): NO